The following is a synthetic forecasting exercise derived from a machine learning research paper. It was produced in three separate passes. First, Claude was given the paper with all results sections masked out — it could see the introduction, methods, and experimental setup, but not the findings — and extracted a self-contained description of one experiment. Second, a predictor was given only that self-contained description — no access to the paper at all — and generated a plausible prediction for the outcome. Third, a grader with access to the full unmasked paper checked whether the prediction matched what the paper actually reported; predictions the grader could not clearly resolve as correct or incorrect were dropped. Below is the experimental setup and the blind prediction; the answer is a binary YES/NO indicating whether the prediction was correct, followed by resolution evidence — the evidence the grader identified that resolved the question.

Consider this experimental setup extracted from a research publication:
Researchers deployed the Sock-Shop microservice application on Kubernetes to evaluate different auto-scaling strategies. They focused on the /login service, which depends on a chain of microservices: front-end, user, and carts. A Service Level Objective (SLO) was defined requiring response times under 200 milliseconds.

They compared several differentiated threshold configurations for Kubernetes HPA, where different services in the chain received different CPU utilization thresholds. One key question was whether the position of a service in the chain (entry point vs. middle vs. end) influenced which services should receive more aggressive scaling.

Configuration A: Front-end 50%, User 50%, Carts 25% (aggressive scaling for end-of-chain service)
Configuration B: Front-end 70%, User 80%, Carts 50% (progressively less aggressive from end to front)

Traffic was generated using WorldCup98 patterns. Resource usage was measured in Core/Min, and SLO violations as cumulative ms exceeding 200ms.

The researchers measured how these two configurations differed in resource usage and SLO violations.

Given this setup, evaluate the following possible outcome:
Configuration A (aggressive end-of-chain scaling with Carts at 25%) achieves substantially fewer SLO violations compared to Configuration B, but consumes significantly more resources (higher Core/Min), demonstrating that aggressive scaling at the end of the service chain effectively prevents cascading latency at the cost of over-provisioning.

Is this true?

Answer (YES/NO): YES